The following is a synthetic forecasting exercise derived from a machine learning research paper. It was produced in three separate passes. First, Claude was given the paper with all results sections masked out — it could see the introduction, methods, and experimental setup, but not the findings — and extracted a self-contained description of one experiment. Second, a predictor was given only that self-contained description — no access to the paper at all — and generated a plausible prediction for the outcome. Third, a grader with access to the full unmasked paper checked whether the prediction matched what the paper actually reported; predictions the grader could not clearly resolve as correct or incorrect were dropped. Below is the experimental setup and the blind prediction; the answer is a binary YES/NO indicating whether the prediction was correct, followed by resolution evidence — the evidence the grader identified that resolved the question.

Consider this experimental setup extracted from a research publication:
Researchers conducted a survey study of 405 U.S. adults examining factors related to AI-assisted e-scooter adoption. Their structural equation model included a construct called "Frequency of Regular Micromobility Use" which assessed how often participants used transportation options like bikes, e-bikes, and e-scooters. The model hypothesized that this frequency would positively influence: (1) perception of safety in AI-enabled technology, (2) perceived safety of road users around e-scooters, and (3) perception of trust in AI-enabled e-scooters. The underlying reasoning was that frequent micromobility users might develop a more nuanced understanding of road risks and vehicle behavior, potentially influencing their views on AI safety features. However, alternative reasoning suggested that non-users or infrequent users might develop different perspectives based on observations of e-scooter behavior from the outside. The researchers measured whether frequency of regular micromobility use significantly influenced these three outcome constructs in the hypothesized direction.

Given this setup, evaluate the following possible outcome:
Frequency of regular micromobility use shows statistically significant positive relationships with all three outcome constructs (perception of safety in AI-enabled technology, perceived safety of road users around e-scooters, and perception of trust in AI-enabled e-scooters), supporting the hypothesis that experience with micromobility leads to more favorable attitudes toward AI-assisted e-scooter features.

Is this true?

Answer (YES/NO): NO